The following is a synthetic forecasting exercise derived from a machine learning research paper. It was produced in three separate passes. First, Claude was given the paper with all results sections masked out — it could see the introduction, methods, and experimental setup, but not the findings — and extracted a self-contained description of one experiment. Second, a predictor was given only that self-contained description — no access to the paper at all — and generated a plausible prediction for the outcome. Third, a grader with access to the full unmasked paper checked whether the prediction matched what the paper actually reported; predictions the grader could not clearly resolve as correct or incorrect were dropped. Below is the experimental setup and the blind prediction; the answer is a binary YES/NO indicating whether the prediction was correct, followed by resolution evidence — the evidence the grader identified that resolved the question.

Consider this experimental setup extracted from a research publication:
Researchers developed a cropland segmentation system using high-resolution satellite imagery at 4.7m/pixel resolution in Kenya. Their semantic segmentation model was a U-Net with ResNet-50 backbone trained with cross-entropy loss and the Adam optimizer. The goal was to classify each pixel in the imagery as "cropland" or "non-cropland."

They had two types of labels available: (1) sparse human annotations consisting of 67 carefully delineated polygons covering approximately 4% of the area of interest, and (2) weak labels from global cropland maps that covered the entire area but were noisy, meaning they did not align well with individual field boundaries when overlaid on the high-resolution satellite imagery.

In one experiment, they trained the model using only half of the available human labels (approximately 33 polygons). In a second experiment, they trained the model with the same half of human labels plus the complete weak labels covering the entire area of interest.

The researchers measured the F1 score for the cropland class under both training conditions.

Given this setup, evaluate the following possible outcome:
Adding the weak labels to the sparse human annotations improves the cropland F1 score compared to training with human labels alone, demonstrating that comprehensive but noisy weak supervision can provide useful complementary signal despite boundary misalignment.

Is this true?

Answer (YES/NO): NO